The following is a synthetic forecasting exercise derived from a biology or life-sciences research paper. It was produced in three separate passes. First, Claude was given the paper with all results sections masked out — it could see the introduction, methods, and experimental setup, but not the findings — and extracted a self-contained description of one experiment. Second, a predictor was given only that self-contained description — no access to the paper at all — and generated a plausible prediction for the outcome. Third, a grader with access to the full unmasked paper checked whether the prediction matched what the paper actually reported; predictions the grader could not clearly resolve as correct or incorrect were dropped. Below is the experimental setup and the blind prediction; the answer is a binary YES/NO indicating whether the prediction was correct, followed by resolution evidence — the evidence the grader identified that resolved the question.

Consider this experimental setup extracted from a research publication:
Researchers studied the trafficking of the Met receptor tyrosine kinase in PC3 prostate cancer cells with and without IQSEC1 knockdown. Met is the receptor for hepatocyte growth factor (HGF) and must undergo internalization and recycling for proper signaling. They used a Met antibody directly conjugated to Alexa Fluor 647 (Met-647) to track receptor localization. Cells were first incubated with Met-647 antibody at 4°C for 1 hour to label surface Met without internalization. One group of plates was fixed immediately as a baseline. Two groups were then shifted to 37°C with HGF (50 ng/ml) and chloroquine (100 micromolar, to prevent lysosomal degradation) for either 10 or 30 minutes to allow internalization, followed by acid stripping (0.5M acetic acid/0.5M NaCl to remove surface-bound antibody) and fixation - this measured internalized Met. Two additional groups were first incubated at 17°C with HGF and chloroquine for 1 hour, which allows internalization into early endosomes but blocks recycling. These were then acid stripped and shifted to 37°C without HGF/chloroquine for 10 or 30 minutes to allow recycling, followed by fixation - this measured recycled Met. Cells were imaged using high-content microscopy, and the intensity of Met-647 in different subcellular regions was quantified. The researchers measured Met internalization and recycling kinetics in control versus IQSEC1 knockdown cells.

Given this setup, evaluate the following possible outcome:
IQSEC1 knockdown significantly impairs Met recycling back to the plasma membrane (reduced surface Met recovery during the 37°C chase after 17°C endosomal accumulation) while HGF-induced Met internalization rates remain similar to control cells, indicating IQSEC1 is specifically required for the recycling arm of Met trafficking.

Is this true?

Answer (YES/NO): NO